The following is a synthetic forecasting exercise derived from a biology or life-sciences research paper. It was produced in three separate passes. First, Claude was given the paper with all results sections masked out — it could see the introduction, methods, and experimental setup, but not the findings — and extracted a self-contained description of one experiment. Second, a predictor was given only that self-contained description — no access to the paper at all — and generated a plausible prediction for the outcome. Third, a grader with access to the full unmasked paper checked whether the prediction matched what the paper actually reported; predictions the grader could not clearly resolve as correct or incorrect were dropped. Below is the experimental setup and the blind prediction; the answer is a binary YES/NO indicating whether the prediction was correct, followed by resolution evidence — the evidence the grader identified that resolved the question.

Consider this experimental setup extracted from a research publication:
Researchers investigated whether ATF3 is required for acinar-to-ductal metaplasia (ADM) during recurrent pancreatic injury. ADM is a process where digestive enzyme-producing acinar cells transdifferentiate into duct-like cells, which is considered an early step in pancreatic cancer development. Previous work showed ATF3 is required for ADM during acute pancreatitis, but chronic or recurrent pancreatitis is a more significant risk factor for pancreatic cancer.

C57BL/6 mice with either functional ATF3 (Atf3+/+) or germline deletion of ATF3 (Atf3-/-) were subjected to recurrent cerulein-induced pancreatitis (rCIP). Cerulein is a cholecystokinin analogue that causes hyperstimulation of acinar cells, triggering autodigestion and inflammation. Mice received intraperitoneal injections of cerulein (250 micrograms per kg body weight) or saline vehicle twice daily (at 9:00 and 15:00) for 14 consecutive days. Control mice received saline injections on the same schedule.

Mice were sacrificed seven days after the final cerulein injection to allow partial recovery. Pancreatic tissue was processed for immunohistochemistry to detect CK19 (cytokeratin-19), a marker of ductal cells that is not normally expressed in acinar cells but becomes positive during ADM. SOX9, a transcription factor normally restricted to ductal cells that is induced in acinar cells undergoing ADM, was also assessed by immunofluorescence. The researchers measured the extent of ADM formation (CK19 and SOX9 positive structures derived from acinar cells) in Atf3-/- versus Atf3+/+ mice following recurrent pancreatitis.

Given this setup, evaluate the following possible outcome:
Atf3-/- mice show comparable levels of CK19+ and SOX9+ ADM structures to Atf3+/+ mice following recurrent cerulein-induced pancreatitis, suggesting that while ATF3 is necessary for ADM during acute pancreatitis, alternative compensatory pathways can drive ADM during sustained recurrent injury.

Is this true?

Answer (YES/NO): NO